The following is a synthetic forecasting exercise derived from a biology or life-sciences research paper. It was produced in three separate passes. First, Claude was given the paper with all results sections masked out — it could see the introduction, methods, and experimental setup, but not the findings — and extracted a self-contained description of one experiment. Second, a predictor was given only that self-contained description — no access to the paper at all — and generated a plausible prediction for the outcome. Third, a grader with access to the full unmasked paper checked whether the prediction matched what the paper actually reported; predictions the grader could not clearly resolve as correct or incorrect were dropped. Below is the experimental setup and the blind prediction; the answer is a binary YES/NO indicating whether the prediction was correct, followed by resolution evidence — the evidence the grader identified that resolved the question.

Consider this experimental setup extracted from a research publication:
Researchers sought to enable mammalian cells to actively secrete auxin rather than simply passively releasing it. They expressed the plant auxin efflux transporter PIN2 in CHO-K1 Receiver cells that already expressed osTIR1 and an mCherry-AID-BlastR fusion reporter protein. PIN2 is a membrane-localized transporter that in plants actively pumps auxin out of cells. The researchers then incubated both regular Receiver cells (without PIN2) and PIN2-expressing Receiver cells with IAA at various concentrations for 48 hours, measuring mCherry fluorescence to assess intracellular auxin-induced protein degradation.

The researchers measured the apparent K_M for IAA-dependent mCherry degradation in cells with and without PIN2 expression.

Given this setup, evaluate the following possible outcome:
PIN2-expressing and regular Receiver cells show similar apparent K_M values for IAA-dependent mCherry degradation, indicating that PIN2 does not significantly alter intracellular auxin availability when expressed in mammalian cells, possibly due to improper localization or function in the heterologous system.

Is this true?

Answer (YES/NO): NO